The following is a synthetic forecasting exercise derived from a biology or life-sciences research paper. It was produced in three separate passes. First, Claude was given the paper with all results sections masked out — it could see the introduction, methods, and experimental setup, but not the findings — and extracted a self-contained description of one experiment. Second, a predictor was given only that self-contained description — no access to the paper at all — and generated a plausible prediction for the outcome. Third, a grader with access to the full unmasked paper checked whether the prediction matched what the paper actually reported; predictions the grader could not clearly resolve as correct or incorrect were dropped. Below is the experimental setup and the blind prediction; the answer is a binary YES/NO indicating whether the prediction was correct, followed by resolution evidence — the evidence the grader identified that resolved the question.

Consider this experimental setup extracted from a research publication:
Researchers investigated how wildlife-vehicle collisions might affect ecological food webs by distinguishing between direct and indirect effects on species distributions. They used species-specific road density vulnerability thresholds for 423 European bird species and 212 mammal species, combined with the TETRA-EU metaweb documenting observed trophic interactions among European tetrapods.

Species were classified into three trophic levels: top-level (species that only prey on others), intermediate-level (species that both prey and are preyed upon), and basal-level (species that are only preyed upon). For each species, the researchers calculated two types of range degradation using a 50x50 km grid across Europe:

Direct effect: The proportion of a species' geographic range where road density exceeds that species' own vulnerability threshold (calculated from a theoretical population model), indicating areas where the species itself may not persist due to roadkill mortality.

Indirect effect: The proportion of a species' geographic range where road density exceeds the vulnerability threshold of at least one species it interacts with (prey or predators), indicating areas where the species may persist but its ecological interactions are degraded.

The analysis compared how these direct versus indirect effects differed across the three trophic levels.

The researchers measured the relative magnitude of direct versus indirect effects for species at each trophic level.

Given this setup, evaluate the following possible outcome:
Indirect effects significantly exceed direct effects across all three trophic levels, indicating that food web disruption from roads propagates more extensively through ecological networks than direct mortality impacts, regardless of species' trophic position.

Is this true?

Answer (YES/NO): NO